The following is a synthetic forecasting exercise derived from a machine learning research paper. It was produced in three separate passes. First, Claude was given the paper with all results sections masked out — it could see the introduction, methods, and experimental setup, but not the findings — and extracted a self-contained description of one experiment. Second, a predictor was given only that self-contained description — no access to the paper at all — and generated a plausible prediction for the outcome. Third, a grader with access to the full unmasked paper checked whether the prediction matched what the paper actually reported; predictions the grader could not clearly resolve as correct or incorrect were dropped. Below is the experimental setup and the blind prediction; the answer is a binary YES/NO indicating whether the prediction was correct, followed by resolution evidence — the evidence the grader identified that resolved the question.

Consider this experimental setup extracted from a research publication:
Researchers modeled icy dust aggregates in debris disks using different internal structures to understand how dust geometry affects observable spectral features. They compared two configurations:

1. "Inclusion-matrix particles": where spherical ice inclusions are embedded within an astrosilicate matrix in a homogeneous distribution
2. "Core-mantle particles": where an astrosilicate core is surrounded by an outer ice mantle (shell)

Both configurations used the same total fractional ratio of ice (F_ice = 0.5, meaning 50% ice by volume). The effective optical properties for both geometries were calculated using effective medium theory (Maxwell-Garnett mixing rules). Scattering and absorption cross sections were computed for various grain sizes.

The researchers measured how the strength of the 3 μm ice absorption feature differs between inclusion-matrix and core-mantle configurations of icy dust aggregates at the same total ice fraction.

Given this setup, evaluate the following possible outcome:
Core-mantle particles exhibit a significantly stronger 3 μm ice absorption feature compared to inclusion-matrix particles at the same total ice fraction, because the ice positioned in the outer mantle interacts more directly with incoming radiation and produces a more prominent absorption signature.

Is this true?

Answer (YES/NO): NO